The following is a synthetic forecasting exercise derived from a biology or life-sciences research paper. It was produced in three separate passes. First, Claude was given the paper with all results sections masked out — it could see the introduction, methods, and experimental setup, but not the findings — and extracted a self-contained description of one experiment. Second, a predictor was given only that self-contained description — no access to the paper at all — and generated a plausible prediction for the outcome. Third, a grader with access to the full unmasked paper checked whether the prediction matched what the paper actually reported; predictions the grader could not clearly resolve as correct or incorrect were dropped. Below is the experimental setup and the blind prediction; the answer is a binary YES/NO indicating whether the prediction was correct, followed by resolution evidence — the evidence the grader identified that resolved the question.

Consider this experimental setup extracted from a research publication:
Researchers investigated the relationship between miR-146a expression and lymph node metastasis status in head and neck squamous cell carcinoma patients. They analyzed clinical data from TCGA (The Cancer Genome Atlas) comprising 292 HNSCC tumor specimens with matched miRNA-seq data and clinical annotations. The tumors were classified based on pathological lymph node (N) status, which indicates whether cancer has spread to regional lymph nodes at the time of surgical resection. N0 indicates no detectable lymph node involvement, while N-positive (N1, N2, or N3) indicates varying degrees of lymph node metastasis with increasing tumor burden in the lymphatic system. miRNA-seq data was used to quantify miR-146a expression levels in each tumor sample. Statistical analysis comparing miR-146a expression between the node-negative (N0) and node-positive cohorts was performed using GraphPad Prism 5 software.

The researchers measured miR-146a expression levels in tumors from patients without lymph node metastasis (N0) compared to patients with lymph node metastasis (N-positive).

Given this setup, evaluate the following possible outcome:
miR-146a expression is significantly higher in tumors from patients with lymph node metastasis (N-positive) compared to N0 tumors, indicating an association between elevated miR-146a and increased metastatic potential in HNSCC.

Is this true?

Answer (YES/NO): NO